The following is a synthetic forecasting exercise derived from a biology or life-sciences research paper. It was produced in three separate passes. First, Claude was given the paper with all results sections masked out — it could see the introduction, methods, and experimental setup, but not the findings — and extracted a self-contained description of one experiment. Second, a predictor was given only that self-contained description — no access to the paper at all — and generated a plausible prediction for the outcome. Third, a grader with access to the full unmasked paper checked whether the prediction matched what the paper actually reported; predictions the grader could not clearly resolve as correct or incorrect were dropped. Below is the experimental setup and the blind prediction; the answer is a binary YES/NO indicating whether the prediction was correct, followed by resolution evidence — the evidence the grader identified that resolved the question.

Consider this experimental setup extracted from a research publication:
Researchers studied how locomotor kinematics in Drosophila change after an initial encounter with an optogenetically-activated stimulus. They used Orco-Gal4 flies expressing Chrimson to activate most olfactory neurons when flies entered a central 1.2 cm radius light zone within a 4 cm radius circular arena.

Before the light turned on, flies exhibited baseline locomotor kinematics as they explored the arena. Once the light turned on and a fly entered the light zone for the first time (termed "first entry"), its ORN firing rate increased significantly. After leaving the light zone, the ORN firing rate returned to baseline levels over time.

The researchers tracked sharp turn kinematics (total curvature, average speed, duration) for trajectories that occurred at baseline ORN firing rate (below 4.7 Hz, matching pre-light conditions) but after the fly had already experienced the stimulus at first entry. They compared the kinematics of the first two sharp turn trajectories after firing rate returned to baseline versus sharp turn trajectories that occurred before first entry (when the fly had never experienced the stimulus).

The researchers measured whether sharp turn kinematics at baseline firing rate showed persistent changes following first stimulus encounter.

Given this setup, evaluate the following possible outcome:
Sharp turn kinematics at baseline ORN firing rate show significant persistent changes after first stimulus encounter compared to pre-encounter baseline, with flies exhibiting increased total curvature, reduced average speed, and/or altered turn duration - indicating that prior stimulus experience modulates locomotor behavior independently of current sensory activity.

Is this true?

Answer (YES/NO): NO